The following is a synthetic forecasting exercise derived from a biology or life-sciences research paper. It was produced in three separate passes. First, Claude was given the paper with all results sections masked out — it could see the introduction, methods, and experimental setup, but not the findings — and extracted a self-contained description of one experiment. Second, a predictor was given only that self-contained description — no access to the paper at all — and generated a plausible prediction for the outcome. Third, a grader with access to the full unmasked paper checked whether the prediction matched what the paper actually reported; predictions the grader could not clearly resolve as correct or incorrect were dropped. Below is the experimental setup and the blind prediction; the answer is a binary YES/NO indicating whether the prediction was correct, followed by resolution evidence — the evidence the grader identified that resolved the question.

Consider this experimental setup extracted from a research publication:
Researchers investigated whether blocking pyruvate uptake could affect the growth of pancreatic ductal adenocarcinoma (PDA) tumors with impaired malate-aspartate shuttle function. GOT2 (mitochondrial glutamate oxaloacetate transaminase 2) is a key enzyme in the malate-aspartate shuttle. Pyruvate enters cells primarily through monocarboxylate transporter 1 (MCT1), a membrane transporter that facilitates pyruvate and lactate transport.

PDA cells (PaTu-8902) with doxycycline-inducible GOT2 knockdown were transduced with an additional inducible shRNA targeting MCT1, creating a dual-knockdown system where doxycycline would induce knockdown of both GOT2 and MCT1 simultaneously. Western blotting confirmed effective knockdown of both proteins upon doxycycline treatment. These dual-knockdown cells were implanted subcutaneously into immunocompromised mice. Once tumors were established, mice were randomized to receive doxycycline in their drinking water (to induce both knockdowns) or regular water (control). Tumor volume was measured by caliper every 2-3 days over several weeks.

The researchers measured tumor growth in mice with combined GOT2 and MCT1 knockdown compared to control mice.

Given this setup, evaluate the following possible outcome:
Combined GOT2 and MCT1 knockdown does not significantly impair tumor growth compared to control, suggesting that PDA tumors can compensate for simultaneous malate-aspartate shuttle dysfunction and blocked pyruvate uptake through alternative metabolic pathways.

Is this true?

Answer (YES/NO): YES